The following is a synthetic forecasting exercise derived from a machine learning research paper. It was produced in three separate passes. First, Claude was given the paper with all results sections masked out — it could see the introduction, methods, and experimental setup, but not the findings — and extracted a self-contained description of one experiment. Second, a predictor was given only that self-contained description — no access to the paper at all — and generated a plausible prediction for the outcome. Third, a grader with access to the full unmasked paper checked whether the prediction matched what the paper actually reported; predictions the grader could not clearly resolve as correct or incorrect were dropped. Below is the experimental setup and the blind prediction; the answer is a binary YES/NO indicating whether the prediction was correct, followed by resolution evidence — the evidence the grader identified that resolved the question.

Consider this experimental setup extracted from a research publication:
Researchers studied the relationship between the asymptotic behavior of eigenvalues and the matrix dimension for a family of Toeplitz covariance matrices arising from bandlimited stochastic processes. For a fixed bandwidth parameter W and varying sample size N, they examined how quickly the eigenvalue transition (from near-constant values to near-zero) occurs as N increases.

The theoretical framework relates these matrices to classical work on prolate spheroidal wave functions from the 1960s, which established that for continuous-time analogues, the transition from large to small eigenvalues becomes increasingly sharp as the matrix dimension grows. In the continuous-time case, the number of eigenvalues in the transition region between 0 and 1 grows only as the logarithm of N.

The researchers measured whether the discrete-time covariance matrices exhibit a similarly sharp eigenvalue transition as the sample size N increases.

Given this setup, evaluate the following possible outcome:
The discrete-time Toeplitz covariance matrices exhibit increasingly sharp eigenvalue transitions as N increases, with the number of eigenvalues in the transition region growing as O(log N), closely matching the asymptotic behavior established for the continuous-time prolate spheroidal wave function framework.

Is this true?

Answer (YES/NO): NO